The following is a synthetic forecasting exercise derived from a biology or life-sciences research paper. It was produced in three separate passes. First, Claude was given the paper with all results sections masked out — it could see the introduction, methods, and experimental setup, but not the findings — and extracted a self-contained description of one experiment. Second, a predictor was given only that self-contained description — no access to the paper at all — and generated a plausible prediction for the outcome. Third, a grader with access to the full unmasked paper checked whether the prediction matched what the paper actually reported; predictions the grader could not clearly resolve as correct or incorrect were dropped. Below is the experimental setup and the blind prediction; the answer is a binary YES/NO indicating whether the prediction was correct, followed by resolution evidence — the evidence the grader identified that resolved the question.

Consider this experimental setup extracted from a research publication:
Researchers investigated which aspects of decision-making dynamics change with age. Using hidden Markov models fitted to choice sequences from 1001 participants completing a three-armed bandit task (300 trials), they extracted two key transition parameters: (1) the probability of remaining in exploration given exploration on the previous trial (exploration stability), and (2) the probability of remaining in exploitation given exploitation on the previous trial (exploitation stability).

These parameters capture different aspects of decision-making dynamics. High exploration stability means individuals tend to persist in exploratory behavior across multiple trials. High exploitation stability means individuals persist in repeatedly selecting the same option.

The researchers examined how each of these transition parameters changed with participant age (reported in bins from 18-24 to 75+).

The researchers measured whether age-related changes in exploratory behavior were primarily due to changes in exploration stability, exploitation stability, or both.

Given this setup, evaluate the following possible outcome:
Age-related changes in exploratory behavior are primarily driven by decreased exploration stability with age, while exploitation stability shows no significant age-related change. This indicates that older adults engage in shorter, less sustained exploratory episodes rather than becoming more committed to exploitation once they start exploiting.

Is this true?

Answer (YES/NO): YES